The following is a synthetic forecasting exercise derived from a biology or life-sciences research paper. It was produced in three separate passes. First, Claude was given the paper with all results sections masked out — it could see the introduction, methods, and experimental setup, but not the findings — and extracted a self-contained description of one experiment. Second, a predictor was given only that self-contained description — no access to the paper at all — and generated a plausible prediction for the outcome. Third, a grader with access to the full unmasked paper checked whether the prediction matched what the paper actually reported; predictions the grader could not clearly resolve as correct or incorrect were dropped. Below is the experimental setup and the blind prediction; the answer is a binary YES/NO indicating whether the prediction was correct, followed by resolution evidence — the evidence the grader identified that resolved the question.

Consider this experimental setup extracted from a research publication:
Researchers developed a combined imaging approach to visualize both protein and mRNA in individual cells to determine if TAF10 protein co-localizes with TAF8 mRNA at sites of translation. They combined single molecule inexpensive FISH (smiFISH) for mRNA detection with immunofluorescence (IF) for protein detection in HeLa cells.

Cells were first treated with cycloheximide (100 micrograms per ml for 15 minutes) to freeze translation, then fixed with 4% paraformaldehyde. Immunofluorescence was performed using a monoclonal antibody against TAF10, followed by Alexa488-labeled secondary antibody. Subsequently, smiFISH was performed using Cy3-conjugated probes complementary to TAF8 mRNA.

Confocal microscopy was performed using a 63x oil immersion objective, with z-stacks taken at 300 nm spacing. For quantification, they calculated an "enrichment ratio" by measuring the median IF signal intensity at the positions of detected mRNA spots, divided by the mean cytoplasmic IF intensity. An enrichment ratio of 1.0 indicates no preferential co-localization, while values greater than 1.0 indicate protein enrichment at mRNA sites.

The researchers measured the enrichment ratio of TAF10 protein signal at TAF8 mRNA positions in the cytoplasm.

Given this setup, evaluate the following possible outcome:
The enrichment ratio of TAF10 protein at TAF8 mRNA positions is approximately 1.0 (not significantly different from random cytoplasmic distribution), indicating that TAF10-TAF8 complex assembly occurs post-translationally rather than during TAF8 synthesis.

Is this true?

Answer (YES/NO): NO